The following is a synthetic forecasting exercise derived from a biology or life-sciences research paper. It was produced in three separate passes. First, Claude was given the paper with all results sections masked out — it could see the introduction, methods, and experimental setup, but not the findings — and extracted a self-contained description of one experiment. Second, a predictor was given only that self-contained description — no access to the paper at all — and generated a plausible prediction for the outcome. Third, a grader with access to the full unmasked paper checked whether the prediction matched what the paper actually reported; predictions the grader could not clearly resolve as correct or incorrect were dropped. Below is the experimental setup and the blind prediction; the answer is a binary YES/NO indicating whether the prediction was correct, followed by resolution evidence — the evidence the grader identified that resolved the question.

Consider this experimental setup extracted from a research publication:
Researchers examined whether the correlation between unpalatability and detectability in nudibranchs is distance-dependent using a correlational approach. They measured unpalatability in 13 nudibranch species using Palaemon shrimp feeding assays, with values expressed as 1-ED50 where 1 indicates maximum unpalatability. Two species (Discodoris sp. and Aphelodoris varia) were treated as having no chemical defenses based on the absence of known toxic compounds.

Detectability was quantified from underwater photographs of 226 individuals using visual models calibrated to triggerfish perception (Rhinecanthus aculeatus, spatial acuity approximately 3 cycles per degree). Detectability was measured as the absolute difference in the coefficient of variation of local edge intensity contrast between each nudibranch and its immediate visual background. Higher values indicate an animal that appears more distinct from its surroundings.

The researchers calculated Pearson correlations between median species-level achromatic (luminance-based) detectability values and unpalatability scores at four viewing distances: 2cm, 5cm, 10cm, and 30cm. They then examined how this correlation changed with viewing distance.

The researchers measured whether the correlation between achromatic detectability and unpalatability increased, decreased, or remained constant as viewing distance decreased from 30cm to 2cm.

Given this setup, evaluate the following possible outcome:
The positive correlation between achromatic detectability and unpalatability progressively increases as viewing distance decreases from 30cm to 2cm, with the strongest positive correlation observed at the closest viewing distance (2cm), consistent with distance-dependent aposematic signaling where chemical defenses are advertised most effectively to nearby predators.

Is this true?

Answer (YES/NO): YES